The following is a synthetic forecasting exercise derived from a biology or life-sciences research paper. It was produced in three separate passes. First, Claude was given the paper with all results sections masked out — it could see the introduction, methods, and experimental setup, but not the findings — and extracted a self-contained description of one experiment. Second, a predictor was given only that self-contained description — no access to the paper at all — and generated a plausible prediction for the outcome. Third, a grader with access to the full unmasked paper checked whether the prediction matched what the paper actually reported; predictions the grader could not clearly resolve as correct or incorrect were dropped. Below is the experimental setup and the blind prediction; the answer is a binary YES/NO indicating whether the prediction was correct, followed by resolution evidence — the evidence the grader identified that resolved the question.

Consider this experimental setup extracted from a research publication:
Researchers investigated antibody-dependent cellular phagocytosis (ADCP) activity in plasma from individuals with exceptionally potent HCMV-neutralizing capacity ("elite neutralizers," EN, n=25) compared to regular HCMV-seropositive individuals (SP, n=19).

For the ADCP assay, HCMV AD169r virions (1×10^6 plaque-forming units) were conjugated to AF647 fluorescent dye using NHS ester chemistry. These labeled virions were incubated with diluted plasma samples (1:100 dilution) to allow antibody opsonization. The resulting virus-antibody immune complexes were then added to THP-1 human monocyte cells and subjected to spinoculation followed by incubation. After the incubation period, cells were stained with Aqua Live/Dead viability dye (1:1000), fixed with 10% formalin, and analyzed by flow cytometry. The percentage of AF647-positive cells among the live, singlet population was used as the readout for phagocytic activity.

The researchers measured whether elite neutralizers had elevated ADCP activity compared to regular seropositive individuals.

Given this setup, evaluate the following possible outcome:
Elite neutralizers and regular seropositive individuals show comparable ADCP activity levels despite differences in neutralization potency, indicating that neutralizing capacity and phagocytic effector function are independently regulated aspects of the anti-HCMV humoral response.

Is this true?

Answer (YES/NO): NO